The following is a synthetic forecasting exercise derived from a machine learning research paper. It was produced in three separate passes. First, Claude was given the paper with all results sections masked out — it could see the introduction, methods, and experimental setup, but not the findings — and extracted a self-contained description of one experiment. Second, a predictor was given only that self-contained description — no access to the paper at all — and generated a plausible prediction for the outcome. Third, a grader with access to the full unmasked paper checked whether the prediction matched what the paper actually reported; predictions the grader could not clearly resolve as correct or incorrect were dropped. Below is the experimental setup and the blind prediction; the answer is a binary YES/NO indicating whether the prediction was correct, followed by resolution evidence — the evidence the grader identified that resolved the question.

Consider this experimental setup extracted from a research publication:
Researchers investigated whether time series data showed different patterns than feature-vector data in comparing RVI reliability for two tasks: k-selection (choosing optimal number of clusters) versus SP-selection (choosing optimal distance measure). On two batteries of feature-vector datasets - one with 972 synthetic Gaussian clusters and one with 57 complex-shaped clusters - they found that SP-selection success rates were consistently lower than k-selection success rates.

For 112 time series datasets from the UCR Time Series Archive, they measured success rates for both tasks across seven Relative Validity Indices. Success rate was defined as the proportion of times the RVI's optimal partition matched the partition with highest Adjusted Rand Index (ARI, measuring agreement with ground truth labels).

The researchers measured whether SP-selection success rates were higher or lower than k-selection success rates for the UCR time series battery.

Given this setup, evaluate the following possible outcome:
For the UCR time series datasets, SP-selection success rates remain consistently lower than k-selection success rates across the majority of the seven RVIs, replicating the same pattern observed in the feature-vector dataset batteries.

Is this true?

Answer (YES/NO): NO